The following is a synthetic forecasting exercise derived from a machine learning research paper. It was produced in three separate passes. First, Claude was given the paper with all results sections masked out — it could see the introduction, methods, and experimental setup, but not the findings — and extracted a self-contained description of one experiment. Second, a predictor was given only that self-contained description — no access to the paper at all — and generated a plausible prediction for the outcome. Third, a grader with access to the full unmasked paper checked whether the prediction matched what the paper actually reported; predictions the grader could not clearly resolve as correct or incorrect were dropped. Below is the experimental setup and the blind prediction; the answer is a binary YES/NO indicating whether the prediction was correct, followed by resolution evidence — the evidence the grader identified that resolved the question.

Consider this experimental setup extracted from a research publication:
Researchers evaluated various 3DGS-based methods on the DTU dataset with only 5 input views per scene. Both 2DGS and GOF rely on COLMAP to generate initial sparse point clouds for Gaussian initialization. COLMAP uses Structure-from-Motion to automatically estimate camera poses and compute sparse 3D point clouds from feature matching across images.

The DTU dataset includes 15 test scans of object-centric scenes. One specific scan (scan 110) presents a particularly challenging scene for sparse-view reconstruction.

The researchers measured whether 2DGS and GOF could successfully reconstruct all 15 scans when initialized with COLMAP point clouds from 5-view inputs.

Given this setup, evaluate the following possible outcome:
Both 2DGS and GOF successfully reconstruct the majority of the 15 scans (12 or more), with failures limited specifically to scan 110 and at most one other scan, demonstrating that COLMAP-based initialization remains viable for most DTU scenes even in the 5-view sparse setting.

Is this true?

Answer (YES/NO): YES